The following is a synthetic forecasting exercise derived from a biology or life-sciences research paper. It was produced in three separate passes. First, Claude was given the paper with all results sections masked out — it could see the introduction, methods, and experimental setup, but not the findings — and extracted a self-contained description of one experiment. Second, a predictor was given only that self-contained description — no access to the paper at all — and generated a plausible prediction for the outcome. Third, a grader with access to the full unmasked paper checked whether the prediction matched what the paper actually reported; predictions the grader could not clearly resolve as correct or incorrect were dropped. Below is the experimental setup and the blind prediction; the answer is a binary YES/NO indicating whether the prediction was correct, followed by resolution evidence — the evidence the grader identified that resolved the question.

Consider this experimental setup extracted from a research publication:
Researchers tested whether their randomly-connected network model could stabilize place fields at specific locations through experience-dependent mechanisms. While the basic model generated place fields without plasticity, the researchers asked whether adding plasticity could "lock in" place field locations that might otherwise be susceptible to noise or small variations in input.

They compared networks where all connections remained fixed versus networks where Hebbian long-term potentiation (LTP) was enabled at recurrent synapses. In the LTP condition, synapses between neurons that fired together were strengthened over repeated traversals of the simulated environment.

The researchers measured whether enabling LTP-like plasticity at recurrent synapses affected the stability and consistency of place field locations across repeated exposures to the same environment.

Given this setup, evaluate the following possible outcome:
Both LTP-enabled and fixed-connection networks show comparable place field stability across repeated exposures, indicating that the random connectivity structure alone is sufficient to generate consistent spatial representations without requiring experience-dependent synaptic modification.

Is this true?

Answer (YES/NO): NO